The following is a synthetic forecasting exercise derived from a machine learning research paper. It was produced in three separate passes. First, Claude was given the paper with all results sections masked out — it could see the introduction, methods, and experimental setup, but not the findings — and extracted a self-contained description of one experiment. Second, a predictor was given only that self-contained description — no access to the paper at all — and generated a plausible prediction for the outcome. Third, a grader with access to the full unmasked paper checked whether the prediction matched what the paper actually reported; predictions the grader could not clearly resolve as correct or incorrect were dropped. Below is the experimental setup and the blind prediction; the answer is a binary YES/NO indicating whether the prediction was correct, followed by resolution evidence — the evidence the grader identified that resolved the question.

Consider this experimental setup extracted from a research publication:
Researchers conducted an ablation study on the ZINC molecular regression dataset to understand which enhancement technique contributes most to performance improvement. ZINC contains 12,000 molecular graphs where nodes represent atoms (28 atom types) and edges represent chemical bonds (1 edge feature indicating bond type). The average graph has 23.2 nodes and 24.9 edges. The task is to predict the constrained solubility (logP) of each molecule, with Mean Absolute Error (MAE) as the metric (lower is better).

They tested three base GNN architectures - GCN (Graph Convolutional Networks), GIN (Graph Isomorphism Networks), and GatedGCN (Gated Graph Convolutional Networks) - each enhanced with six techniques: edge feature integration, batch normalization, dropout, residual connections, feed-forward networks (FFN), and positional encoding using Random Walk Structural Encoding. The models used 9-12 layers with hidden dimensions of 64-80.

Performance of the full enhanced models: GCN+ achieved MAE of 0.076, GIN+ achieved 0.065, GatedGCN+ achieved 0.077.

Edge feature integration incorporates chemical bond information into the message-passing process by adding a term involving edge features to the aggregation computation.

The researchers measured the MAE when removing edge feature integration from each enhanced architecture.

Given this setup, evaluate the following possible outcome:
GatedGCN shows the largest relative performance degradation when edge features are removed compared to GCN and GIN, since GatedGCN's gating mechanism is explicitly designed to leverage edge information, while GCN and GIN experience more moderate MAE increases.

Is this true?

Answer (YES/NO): NO